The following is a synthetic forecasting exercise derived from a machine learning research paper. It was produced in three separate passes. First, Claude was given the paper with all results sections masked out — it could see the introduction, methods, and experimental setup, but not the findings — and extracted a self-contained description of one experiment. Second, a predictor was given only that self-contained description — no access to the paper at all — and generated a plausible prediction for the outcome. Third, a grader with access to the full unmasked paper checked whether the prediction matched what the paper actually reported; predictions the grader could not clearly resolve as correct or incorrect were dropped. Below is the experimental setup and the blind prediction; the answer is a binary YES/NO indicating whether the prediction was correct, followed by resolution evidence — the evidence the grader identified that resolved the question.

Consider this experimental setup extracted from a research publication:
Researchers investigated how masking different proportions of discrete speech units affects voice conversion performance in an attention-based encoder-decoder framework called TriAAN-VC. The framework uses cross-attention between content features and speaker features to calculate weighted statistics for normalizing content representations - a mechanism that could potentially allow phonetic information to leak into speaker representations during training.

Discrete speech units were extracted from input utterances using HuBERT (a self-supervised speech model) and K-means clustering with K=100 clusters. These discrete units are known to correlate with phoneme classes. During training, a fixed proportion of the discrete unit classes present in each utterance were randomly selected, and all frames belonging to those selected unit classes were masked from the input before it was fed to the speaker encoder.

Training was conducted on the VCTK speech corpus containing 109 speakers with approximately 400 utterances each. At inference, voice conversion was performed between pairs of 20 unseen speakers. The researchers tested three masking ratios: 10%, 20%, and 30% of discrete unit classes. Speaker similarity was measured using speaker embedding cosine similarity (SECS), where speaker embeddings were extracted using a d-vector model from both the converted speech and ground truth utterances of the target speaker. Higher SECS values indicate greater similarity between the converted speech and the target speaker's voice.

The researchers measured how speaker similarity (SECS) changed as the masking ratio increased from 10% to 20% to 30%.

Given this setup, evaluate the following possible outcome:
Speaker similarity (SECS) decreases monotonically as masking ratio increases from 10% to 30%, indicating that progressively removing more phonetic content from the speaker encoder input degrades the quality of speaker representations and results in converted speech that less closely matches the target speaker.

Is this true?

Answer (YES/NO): YES